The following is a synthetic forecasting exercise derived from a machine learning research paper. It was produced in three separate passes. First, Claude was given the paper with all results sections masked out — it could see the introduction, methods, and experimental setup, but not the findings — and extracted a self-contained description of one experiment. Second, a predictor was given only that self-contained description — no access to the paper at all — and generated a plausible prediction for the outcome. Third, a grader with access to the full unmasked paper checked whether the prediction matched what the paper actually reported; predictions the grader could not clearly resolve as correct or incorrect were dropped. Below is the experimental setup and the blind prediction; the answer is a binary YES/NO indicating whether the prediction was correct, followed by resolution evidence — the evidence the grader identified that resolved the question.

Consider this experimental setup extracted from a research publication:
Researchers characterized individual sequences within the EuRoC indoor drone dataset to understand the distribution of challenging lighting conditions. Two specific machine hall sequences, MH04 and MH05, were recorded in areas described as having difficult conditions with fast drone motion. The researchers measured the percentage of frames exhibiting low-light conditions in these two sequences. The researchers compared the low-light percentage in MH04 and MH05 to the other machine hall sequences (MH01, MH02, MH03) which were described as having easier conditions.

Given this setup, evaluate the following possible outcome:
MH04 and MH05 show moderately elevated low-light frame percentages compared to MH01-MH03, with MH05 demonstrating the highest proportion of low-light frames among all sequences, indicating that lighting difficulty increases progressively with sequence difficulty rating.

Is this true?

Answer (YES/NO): NO